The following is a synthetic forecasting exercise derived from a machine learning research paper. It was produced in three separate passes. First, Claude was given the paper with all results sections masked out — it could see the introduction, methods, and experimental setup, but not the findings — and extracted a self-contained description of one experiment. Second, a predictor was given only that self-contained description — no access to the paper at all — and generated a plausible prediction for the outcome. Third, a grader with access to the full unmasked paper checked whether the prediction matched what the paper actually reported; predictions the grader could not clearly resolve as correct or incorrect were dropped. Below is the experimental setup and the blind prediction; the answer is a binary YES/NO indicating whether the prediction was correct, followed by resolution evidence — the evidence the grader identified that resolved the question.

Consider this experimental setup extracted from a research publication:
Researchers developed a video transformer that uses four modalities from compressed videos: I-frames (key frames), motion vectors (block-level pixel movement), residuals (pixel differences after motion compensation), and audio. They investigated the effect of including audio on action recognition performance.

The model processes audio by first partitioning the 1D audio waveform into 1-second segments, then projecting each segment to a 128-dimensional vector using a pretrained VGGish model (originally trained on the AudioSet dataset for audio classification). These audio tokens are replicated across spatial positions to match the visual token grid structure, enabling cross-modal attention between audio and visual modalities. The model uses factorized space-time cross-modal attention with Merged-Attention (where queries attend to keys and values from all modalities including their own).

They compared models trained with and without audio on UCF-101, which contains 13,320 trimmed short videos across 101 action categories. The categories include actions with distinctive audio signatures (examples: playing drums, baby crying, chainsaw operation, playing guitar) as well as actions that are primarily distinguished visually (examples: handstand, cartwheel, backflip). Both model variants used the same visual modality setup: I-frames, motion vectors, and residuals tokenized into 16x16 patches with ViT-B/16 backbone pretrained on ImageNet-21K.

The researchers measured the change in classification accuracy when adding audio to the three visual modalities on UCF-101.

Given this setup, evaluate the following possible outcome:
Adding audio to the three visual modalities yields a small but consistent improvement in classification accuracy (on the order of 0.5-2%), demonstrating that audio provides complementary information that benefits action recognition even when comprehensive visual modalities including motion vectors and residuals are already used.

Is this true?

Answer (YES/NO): NO